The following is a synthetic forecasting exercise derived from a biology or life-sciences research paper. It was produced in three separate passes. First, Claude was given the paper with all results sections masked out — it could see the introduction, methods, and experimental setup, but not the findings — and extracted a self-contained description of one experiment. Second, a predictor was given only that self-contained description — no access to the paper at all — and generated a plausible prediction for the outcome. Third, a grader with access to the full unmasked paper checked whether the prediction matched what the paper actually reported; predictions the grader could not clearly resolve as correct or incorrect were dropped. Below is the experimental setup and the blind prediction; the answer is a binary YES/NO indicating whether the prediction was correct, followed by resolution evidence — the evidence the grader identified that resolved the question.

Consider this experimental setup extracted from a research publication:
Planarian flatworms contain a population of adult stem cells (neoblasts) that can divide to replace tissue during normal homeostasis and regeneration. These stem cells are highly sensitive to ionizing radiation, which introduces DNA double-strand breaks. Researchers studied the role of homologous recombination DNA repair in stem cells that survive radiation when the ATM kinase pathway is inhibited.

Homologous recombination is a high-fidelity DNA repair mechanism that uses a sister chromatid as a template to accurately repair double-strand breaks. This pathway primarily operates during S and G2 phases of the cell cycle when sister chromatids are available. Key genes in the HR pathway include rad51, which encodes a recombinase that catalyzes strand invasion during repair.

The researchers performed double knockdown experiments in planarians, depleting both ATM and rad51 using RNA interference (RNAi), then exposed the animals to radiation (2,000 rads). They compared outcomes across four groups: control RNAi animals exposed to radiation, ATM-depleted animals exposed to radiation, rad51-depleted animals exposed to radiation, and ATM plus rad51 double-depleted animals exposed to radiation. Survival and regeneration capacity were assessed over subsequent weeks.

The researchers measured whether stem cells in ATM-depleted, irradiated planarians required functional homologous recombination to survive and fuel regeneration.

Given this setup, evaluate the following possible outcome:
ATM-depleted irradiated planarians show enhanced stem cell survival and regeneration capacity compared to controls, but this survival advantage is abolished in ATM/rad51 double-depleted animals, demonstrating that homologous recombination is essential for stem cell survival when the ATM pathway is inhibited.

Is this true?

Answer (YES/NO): YES